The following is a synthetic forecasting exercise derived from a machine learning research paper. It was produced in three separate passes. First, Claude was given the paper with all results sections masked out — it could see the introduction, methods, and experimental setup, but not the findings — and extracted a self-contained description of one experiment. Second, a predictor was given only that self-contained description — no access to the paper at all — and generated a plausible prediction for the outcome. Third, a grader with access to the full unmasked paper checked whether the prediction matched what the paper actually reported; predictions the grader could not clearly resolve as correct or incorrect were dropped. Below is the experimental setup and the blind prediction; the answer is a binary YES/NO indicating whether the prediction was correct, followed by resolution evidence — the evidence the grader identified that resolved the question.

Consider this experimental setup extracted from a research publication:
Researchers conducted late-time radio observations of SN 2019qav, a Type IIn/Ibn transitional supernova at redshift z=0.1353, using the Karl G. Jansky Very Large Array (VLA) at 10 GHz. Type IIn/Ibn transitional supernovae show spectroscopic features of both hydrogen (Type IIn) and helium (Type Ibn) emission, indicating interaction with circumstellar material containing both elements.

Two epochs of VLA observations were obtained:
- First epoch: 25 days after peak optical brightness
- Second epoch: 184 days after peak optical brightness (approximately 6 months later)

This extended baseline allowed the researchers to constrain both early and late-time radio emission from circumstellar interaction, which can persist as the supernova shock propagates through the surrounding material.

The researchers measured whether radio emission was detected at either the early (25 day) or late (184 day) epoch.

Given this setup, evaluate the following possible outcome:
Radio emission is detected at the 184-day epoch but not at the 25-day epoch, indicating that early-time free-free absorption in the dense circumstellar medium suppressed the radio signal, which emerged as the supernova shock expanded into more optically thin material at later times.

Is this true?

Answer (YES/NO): NO